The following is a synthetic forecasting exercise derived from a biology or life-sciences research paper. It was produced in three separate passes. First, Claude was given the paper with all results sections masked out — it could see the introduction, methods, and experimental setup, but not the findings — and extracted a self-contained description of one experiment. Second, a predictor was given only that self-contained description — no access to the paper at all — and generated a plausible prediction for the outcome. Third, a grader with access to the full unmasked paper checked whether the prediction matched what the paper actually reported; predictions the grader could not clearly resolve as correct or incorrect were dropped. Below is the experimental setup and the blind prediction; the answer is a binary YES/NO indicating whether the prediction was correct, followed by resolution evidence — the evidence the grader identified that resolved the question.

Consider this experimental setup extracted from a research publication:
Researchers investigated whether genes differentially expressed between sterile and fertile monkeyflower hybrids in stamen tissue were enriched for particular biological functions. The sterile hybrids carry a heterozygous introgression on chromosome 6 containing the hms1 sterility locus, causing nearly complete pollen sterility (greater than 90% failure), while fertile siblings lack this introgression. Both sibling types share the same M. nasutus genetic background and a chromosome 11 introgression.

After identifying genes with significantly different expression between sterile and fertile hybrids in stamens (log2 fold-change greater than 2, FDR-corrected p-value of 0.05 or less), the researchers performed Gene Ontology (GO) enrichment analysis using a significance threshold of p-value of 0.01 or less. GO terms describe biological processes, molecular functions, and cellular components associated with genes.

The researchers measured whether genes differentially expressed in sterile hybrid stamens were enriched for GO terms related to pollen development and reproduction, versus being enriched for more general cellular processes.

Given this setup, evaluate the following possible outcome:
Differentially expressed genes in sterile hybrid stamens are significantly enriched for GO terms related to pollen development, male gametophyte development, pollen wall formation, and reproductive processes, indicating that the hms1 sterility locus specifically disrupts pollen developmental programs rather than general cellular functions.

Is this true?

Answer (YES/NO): NO